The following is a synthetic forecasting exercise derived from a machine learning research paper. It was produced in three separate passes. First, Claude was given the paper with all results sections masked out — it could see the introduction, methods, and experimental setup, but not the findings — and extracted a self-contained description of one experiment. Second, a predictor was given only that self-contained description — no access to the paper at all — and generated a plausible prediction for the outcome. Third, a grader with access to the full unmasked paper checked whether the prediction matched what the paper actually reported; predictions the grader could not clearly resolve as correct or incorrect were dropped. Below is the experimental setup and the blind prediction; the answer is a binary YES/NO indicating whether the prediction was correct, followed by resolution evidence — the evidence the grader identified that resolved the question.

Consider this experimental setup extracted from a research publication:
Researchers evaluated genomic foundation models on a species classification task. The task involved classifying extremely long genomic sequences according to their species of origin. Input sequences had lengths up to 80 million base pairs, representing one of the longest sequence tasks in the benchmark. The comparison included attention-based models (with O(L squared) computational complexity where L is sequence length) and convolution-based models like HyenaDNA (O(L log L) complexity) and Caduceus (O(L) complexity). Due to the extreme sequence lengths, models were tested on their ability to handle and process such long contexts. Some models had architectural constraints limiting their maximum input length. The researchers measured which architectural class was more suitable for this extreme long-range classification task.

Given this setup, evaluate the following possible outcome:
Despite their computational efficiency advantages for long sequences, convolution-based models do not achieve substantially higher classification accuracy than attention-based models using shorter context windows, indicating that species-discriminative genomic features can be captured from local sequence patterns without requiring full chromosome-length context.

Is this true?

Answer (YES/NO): NO